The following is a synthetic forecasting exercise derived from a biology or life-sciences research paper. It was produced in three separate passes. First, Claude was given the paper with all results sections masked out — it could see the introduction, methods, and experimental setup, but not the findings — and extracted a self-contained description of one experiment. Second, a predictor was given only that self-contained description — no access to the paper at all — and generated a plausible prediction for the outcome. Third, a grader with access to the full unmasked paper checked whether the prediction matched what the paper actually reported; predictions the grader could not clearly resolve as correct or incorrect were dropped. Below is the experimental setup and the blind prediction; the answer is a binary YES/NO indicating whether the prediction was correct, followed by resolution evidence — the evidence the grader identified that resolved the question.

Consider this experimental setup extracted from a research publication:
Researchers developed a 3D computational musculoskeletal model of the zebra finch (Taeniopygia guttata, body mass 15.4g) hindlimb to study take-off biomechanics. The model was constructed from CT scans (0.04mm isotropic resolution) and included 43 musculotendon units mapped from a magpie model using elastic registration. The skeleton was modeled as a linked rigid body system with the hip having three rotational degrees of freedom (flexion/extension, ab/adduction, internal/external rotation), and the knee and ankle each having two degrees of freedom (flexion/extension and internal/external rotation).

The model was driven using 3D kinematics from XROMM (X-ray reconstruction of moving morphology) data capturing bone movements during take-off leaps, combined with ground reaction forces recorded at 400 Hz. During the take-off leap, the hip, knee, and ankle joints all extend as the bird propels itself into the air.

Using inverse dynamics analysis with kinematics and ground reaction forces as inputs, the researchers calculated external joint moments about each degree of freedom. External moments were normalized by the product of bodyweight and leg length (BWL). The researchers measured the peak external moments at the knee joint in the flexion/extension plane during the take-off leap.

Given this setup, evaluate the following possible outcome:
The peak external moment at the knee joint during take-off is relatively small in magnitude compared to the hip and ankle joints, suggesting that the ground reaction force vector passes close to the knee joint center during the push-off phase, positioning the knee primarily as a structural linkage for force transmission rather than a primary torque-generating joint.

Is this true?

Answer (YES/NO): YES